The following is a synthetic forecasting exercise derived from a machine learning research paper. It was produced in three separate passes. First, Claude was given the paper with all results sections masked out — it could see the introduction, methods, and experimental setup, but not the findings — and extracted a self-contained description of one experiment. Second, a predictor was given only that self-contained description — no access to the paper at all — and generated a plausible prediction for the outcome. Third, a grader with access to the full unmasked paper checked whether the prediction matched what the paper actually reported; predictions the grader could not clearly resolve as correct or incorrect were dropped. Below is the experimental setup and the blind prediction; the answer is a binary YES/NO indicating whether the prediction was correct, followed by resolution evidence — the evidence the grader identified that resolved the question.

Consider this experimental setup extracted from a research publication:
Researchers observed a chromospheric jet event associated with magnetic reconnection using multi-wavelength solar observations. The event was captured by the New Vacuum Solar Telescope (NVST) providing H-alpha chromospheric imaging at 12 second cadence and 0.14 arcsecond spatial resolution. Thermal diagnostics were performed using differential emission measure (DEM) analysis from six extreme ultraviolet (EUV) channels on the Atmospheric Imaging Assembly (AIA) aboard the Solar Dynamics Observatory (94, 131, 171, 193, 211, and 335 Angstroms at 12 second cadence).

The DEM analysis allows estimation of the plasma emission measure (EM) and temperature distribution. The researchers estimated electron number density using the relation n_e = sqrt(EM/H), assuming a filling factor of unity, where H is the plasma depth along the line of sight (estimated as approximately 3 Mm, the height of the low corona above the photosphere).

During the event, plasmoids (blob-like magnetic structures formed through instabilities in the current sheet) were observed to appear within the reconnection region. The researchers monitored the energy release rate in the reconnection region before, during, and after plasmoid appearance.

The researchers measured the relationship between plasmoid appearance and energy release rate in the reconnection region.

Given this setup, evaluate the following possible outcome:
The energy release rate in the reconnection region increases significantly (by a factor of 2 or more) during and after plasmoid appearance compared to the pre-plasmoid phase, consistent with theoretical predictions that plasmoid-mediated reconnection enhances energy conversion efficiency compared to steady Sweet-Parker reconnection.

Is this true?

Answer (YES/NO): YES